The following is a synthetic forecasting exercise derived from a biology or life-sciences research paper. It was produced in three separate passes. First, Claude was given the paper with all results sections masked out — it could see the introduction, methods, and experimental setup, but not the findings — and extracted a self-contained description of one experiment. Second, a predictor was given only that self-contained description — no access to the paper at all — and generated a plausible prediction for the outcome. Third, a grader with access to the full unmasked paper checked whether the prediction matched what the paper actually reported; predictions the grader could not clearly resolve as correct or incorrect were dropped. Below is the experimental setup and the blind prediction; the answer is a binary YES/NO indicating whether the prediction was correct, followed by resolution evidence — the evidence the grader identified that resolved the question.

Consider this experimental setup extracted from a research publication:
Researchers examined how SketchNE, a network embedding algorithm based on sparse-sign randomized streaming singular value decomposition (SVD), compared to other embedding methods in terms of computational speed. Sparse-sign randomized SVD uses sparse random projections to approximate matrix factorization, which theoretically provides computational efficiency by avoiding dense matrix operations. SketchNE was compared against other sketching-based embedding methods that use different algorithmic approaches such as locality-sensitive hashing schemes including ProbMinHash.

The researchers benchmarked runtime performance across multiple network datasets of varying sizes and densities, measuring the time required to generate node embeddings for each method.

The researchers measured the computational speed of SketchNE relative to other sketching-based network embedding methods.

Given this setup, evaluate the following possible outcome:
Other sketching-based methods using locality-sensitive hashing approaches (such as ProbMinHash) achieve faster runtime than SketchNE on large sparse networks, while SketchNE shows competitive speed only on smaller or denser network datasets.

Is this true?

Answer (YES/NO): NO